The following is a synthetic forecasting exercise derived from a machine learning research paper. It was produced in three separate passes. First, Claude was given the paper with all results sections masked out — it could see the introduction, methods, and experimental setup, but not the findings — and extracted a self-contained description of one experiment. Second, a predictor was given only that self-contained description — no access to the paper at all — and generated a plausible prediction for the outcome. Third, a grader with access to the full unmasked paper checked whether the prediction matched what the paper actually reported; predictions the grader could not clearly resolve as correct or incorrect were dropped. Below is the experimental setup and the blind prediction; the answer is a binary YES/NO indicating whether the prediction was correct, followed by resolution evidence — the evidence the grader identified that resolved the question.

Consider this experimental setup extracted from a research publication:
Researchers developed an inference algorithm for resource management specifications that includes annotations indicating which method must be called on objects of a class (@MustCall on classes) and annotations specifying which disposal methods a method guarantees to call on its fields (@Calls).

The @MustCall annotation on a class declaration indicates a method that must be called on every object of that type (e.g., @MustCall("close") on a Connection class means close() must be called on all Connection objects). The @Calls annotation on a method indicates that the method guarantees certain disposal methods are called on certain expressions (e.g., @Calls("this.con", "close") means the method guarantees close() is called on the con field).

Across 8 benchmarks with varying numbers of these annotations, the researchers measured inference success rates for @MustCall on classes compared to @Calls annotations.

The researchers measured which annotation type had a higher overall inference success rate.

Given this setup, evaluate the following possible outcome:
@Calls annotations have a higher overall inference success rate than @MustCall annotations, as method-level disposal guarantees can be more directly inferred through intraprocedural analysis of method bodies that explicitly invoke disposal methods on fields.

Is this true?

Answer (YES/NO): NO